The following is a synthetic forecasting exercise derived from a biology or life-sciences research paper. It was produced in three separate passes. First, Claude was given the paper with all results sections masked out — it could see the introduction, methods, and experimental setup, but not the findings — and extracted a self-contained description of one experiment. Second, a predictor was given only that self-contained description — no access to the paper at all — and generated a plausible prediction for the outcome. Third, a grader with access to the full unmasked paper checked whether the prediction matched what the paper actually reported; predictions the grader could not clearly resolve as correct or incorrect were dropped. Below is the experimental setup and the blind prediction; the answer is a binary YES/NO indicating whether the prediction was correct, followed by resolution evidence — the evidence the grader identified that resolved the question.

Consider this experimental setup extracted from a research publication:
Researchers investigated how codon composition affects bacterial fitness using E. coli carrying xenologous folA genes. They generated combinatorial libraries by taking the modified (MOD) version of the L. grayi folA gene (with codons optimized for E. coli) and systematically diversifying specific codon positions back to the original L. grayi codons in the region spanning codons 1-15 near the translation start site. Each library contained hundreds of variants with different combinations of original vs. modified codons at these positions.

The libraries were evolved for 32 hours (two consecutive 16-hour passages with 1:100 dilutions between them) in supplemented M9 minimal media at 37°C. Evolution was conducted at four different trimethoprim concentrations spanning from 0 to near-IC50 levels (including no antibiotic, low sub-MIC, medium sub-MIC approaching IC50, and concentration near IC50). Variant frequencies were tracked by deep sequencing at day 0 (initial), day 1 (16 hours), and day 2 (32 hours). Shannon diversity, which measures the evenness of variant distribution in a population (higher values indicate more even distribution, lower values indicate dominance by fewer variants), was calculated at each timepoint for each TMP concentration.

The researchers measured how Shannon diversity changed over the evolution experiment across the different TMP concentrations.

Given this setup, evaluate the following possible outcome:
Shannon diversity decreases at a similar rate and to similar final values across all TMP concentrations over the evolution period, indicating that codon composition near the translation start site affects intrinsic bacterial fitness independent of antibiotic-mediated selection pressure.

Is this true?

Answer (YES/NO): NO